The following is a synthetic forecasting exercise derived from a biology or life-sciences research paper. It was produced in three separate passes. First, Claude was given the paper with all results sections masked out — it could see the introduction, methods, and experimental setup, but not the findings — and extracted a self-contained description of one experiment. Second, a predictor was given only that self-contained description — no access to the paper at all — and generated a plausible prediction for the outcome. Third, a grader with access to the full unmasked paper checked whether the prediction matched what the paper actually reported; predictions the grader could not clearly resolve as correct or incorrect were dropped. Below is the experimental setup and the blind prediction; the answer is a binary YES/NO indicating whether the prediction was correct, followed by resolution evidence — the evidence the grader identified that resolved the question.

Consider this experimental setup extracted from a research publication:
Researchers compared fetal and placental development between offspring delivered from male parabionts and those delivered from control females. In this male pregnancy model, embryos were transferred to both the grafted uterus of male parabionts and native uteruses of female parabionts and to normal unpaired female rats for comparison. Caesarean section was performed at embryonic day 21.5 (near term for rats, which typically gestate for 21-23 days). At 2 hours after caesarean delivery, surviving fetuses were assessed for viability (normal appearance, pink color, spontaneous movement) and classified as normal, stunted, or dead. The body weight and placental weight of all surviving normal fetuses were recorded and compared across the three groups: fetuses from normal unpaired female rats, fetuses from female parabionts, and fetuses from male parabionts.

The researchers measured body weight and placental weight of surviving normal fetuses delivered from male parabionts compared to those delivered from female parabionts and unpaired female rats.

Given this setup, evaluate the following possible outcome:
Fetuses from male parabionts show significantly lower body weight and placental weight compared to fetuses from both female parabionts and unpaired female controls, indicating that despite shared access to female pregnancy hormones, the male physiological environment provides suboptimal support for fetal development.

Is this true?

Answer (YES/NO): NO